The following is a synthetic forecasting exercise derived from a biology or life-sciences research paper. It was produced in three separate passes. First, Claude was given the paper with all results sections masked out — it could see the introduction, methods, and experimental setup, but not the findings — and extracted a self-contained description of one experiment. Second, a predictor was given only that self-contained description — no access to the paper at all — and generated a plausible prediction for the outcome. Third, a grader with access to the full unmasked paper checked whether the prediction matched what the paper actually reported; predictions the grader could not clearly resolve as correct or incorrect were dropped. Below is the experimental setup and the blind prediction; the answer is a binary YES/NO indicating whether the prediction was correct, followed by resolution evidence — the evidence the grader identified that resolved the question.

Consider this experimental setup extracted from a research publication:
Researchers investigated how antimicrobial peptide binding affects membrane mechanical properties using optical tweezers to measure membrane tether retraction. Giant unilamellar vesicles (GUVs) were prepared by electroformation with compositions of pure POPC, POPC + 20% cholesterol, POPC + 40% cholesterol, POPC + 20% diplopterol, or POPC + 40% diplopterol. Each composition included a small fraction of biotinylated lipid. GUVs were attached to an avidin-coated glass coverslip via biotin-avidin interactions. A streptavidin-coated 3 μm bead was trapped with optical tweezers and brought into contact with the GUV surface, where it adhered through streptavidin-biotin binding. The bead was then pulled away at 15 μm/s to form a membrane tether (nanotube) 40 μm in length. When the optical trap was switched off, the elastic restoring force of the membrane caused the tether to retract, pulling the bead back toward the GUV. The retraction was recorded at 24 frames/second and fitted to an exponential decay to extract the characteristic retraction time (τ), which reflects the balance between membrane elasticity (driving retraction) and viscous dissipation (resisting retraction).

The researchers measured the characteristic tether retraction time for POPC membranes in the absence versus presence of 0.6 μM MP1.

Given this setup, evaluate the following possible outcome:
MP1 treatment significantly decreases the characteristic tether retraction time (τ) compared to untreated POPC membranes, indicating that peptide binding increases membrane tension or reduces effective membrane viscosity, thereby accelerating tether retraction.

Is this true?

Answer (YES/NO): NO